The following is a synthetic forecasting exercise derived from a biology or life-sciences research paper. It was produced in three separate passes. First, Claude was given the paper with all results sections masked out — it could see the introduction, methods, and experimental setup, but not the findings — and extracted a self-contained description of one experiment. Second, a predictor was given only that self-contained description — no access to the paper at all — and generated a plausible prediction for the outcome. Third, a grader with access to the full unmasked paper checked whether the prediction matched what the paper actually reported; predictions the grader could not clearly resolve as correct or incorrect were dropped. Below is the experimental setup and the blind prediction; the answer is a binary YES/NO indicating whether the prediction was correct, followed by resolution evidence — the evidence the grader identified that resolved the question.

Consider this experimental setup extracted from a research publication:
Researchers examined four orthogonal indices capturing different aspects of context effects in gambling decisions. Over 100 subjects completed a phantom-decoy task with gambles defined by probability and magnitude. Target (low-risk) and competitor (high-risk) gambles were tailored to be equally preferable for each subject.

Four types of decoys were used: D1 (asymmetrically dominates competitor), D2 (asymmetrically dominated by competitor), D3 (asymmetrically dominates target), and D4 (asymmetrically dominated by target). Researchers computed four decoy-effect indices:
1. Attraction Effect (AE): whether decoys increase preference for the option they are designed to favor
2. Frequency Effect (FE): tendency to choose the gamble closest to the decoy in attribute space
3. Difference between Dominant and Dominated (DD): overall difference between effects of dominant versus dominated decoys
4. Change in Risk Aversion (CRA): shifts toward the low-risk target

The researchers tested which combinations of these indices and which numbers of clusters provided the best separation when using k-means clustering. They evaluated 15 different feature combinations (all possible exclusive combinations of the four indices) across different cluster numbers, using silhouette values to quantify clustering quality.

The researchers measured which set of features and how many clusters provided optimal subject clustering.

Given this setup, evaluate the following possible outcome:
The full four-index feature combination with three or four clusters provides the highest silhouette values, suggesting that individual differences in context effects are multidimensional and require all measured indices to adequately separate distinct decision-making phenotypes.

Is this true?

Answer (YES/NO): NO